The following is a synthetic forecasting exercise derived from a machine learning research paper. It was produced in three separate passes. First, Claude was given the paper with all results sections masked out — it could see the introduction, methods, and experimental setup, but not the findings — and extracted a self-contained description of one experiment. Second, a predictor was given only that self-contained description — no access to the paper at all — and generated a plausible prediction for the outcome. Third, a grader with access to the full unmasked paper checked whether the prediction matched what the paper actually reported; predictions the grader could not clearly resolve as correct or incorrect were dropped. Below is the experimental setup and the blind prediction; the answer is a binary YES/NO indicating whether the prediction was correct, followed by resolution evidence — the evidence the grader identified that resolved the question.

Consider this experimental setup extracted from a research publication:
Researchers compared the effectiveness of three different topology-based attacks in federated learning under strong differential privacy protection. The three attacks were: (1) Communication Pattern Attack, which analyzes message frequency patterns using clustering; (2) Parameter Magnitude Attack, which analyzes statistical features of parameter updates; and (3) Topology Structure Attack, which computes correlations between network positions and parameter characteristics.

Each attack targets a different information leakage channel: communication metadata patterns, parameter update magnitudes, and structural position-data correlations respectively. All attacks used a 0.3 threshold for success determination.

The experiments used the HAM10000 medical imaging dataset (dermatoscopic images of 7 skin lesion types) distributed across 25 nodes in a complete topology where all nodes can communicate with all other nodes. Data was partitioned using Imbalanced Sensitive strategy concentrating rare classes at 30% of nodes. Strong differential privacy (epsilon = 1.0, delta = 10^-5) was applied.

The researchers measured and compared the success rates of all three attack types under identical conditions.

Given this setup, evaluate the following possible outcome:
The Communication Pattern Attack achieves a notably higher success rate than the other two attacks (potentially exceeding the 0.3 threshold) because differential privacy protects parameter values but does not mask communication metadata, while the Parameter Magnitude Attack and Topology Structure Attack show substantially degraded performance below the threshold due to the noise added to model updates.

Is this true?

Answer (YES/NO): NO